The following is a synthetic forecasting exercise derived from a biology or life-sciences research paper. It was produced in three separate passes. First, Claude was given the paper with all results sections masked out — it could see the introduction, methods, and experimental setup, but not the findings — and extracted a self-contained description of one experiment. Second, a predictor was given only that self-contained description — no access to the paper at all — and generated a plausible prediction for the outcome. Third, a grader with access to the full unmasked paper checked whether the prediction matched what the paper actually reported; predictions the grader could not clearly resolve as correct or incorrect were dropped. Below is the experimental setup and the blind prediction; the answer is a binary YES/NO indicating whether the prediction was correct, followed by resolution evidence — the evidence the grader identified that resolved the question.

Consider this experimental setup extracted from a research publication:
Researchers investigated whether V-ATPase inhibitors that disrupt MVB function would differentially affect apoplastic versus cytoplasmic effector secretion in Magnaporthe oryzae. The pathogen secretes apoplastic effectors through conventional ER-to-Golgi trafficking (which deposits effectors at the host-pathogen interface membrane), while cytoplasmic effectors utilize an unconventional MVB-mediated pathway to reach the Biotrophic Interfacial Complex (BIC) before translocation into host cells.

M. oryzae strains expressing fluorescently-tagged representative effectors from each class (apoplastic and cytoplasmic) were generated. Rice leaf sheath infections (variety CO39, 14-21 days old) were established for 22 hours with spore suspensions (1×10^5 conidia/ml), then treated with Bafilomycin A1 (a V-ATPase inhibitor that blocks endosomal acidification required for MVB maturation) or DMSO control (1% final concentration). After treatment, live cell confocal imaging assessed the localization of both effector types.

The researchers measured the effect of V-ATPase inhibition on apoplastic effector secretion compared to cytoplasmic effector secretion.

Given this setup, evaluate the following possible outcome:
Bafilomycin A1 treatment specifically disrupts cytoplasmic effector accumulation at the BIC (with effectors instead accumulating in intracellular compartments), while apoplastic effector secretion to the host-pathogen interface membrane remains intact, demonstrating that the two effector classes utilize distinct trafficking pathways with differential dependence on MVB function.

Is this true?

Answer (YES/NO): NO